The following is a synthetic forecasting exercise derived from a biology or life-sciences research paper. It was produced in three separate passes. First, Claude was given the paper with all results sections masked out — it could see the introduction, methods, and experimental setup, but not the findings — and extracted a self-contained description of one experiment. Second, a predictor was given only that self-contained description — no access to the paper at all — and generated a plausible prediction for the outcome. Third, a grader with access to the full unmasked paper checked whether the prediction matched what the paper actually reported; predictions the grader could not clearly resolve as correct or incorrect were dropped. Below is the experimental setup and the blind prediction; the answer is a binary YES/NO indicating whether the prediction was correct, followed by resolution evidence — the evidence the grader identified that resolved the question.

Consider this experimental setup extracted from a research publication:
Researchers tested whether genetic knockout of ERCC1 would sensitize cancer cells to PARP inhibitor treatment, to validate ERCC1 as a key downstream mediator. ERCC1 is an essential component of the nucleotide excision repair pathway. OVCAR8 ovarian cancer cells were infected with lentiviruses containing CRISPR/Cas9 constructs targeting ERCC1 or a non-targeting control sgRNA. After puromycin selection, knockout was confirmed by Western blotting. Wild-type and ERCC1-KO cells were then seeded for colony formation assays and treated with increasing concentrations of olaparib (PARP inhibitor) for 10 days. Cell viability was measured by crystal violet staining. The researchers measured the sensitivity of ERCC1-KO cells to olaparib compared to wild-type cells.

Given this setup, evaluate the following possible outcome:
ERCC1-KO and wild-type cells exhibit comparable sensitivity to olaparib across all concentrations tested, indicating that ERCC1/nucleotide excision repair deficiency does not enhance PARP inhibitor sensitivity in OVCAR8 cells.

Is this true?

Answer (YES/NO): NO